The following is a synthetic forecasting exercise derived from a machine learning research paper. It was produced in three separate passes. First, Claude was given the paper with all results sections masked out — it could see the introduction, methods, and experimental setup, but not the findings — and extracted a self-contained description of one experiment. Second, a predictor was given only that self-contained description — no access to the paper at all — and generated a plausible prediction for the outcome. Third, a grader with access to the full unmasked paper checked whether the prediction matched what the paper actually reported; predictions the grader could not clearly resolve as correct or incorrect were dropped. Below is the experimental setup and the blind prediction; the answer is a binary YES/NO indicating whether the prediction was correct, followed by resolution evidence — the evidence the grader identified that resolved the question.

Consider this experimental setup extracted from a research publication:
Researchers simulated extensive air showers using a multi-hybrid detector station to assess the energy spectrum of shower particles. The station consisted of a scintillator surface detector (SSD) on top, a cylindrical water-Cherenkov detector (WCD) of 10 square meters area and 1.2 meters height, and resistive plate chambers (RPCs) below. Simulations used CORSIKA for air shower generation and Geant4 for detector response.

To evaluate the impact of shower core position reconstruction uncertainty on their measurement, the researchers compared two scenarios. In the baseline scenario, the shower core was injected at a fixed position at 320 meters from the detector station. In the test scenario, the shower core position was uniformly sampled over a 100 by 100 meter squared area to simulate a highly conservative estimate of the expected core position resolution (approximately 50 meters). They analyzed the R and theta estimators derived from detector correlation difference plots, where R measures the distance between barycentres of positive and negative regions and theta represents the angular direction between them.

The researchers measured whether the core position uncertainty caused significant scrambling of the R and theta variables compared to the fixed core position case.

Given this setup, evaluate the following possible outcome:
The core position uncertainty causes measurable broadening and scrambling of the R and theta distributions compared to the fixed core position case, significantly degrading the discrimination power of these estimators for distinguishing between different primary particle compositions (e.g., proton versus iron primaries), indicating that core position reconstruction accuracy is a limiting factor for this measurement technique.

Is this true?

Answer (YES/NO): NO